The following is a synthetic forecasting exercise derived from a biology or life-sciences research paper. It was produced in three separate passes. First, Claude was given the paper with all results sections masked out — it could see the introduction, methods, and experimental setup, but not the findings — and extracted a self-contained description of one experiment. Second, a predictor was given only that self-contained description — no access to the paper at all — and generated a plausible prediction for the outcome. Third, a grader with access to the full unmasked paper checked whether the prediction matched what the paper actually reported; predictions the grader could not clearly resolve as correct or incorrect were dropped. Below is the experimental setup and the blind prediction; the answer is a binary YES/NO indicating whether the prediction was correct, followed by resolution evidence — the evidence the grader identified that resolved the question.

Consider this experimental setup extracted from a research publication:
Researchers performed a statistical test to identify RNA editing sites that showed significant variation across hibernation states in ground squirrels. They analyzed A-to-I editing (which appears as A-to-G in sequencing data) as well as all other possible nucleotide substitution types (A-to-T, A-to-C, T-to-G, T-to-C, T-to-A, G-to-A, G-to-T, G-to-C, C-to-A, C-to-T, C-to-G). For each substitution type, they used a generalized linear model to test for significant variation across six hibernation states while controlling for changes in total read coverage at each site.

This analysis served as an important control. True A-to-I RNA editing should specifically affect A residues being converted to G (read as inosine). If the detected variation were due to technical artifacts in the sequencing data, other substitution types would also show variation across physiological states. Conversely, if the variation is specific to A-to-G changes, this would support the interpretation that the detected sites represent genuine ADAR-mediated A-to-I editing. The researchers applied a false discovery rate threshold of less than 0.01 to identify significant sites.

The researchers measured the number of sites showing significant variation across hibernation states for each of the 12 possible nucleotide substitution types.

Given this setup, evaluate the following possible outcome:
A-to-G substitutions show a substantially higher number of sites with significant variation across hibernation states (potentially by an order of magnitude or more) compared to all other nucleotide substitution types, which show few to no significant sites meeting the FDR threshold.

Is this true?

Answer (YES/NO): YES